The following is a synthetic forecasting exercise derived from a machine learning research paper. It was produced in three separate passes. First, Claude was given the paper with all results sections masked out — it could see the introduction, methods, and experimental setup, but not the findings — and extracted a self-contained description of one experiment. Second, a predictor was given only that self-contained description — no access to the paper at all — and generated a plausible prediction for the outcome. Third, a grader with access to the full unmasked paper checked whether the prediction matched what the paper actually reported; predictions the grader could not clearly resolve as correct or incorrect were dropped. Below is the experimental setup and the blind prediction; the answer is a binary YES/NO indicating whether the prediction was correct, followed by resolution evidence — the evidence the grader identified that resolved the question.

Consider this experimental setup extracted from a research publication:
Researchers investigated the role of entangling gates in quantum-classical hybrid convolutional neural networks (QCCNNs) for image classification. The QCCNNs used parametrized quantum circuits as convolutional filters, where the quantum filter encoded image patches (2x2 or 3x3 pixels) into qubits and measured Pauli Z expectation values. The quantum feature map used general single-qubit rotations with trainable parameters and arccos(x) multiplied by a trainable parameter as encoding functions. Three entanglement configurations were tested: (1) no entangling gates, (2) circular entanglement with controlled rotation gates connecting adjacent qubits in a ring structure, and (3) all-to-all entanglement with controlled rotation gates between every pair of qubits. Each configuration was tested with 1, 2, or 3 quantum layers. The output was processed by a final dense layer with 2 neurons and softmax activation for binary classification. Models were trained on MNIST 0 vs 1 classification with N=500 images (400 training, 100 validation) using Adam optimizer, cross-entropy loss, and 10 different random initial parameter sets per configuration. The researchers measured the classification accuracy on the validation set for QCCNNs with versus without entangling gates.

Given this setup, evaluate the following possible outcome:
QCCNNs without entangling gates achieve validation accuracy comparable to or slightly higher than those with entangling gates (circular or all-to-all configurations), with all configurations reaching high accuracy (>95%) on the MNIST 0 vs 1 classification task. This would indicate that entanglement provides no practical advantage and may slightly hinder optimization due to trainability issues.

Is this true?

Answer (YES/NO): NO